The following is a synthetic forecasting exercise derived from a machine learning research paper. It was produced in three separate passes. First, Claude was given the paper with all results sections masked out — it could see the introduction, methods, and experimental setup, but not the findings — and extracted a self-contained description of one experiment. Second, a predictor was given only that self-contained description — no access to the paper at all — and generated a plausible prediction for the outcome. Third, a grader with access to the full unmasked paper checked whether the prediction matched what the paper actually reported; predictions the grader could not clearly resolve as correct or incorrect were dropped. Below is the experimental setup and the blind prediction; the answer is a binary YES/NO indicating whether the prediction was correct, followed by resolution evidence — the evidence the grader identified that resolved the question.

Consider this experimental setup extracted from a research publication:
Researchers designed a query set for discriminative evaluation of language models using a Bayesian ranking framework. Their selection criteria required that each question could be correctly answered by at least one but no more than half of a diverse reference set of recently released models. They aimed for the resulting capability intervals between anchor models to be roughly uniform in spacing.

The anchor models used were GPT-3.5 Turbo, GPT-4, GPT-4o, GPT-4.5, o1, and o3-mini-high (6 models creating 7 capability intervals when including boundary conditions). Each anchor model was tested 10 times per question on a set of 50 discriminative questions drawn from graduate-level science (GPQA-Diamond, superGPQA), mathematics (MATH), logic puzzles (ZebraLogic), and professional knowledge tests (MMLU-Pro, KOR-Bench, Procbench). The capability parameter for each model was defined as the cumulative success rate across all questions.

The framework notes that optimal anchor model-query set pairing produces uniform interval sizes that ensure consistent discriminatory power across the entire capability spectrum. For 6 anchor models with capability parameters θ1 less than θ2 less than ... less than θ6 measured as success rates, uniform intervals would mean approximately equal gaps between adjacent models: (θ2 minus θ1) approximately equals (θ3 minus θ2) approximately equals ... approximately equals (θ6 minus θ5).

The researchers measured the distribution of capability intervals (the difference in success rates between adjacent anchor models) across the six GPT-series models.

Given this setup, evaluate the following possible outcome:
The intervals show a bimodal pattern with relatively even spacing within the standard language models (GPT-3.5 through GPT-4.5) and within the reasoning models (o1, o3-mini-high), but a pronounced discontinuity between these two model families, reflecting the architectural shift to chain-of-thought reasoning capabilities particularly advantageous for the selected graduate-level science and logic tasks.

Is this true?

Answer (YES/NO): NO